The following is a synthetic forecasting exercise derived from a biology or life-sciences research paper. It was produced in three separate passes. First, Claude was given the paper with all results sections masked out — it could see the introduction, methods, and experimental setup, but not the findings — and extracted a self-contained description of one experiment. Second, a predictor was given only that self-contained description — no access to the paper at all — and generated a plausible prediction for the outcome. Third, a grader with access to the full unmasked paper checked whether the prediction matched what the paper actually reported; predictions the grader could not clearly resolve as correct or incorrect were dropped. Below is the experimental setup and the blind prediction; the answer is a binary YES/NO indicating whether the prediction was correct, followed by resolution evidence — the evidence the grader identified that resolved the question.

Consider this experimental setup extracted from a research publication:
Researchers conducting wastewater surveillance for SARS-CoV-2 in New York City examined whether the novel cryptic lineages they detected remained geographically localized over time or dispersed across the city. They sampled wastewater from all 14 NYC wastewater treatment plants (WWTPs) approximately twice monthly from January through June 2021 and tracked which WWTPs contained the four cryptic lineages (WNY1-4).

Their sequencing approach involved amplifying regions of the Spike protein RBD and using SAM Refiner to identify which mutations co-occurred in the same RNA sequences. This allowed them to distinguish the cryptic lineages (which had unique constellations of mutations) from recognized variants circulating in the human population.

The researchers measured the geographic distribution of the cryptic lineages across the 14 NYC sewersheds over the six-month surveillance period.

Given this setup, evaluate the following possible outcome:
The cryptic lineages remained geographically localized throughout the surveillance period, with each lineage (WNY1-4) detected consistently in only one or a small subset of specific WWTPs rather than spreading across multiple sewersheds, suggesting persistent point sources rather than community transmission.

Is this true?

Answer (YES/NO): YES